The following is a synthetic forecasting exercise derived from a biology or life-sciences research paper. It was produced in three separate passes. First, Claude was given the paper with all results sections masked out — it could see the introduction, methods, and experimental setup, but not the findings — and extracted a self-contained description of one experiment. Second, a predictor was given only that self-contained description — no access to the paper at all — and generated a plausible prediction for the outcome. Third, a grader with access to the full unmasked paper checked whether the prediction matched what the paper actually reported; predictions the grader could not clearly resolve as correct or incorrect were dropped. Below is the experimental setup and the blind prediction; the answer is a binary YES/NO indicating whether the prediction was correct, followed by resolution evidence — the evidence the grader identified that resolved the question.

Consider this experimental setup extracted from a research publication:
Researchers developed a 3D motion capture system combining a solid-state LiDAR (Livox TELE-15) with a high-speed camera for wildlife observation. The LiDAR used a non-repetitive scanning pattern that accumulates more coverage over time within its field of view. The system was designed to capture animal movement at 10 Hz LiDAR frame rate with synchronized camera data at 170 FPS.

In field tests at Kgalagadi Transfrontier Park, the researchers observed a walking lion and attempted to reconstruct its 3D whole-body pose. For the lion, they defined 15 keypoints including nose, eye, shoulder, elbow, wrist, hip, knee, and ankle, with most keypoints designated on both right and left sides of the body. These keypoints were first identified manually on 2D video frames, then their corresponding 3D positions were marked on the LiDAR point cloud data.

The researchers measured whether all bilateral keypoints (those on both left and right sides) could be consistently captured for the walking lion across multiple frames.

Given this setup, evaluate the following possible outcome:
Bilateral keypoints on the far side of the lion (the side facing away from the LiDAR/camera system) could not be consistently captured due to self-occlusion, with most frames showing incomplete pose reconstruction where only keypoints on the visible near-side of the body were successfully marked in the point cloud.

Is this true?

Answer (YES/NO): YES